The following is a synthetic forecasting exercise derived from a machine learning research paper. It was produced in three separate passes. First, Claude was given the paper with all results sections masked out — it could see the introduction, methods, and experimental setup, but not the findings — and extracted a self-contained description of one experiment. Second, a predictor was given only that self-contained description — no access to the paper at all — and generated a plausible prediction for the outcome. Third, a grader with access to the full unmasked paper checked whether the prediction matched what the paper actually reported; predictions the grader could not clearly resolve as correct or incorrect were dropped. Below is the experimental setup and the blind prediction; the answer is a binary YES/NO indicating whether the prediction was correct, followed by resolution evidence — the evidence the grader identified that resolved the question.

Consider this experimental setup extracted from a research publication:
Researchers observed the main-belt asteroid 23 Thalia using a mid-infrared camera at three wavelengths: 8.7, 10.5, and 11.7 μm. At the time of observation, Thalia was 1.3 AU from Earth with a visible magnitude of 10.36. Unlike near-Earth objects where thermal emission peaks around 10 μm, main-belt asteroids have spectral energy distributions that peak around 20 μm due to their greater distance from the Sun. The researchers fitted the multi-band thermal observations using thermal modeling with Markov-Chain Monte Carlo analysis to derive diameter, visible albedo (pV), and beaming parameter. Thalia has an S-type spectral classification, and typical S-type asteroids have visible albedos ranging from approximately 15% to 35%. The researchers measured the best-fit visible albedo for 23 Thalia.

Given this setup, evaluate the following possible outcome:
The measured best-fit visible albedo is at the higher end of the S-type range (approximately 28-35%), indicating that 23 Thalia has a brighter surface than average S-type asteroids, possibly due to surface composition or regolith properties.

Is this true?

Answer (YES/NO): NO